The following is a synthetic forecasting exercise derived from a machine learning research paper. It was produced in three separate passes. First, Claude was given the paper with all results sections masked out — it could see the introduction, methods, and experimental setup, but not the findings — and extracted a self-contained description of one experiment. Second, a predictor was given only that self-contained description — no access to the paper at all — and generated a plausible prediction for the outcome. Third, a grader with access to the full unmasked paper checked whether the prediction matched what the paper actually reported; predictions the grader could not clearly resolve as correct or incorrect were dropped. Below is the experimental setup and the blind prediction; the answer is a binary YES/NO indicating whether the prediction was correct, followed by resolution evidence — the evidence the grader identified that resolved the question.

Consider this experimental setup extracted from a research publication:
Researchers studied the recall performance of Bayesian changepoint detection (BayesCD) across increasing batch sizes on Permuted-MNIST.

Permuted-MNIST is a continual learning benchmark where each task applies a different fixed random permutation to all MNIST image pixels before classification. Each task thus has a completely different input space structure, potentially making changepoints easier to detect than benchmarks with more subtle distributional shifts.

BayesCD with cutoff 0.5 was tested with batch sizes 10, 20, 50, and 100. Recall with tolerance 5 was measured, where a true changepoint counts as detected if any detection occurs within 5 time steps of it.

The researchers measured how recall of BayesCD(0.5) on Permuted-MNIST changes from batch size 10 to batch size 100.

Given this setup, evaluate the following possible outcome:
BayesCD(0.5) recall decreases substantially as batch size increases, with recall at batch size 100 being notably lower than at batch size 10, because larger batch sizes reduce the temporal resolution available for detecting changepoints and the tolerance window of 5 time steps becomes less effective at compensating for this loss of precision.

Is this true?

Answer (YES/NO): NO